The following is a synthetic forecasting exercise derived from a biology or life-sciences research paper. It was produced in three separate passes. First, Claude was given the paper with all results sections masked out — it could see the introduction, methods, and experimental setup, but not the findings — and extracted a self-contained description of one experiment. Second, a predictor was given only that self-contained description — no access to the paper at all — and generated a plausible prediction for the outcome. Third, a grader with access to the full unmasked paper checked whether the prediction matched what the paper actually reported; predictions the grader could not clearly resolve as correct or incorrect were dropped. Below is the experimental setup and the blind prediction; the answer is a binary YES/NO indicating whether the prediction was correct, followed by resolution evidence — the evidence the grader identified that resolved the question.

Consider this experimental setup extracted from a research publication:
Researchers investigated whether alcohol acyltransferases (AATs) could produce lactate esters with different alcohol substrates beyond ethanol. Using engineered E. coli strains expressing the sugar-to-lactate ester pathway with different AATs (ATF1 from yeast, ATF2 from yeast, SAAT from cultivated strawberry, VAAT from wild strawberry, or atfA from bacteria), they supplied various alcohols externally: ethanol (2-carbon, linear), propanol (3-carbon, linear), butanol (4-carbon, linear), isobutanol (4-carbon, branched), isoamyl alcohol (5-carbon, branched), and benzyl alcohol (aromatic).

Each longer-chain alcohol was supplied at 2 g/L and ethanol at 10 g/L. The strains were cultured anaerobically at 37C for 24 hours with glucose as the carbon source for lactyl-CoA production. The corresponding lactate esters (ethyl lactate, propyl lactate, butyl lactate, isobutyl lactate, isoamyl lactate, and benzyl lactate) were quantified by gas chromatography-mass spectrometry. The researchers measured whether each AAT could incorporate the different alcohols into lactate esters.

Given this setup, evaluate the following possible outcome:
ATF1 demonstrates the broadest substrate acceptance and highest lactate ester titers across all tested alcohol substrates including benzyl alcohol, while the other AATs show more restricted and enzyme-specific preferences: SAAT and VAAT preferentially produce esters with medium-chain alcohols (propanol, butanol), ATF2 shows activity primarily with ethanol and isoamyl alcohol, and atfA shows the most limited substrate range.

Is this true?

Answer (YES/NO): NO